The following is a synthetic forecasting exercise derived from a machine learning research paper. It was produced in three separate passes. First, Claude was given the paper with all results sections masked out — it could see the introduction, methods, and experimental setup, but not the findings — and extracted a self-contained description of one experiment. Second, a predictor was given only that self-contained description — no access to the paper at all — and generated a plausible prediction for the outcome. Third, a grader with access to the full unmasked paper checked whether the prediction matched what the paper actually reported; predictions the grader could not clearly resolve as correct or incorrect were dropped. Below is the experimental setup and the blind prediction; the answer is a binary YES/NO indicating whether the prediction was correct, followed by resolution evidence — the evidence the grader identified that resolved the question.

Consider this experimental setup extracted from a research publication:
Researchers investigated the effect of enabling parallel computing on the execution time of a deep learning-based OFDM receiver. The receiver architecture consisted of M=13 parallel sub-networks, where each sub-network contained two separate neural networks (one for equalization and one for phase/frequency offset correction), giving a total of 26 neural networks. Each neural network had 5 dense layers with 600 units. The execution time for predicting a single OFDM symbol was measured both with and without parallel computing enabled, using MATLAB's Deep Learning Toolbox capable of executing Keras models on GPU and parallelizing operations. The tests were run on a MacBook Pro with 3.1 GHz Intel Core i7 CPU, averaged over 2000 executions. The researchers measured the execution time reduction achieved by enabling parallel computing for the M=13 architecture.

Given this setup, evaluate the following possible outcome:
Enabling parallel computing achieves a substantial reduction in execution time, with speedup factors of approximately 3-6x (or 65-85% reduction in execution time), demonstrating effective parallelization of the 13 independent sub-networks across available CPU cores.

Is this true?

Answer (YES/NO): NO